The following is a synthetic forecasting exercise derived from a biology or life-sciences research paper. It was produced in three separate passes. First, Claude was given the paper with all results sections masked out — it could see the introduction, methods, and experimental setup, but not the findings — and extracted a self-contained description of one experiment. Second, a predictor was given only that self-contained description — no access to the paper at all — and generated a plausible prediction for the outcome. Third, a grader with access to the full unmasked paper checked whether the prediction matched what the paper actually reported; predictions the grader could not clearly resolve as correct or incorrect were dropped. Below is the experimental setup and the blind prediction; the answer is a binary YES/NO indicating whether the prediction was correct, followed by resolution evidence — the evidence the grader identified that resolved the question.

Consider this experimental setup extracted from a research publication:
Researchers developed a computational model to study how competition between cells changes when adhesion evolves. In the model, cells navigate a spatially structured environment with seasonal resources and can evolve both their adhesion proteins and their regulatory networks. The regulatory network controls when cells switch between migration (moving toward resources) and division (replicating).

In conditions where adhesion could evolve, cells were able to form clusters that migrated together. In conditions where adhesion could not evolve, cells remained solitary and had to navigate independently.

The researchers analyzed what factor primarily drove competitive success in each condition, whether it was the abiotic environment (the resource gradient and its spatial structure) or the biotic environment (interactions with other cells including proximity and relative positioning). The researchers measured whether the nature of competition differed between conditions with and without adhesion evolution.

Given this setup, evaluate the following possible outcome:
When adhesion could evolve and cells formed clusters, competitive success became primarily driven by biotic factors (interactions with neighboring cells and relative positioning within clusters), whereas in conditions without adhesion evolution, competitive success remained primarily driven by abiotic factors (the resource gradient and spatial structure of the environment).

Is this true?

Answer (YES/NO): YES